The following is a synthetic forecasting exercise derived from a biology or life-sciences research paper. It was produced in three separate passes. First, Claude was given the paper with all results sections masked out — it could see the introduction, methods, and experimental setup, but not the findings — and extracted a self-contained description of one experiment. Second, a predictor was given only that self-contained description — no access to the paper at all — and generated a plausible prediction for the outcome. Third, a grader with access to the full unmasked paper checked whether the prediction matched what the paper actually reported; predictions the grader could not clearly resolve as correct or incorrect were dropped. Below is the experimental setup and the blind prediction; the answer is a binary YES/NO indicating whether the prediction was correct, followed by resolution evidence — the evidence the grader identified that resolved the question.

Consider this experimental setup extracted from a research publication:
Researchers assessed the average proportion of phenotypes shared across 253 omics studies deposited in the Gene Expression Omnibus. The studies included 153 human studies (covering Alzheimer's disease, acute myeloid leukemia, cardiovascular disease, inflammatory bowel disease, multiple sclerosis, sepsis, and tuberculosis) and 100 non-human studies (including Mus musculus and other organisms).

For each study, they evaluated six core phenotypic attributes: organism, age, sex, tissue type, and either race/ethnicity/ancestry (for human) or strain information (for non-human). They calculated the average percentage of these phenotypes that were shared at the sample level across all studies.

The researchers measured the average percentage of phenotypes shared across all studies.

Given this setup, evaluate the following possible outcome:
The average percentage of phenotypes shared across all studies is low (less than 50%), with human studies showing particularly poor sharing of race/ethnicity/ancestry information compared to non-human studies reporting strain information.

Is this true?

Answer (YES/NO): NO